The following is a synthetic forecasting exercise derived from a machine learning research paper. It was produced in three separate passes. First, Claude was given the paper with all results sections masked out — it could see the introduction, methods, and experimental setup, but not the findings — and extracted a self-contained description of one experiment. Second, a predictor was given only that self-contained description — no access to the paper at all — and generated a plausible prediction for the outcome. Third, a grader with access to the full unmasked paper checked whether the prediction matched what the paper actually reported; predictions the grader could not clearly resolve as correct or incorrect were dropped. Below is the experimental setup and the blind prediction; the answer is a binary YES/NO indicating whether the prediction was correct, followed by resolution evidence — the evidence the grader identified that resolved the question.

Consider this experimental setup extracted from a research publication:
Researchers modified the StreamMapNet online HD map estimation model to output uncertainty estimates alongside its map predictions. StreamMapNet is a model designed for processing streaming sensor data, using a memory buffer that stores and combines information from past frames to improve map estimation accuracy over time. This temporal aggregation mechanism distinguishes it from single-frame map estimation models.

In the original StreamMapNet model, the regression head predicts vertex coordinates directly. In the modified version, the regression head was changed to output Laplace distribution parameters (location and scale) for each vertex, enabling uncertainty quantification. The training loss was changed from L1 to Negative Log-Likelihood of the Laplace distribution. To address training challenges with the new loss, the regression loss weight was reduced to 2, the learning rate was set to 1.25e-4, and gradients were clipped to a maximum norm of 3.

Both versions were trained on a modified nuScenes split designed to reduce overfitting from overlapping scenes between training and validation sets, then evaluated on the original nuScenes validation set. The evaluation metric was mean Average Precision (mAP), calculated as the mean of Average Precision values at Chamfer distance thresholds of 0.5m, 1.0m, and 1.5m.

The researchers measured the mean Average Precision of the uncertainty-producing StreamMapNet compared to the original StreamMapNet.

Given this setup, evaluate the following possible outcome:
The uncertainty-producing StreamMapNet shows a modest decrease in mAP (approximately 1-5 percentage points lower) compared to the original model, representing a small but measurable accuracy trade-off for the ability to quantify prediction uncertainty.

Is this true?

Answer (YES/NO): NO